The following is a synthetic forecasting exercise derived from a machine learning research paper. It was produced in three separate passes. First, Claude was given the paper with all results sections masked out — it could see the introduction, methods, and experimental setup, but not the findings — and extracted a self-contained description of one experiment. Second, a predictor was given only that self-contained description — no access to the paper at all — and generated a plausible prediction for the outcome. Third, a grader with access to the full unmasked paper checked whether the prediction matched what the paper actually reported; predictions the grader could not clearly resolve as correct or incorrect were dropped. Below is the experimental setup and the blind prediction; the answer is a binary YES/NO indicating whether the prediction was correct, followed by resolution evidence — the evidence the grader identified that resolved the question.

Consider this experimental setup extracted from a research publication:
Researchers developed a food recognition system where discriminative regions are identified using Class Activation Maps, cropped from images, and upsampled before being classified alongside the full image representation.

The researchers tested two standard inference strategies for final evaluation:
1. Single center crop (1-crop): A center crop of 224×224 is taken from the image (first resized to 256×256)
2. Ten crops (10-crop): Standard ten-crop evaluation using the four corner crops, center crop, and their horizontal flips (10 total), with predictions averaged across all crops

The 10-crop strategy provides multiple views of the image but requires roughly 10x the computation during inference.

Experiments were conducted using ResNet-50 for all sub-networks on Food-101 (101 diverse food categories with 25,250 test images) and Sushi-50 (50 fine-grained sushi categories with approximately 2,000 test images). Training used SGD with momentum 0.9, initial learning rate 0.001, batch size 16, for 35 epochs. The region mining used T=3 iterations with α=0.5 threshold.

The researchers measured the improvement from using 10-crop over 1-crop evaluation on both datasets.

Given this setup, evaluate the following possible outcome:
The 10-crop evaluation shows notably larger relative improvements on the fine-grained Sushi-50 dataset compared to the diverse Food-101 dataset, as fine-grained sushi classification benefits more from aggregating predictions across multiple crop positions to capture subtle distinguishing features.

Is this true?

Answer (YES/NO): NO